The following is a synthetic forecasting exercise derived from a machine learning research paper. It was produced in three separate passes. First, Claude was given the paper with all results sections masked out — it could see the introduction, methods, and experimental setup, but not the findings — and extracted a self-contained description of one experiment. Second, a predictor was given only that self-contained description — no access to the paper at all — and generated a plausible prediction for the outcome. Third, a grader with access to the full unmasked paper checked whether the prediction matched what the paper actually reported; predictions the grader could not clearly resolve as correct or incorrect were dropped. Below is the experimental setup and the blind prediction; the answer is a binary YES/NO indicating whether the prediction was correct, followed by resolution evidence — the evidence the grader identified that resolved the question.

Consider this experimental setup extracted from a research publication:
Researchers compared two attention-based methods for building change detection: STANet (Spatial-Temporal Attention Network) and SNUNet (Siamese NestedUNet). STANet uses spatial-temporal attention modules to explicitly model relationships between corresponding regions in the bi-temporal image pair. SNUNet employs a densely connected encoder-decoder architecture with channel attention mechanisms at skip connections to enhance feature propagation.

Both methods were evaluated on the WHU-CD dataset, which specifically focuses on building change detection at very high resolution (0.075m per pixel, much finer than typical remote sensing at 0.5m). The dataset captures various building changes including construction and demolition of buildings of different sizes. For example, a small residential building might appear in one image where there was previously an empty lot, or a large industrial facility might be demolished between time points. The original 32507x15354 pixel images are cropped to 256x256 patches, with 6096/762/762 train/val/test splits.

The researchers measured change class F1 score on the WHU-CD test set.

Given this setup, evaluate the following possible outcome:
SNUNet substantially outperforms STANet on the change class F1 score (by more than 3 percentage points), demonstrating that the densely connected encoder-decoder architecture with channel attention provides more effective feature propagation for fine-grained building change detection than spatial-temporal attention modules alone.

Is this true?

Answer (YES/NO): NO